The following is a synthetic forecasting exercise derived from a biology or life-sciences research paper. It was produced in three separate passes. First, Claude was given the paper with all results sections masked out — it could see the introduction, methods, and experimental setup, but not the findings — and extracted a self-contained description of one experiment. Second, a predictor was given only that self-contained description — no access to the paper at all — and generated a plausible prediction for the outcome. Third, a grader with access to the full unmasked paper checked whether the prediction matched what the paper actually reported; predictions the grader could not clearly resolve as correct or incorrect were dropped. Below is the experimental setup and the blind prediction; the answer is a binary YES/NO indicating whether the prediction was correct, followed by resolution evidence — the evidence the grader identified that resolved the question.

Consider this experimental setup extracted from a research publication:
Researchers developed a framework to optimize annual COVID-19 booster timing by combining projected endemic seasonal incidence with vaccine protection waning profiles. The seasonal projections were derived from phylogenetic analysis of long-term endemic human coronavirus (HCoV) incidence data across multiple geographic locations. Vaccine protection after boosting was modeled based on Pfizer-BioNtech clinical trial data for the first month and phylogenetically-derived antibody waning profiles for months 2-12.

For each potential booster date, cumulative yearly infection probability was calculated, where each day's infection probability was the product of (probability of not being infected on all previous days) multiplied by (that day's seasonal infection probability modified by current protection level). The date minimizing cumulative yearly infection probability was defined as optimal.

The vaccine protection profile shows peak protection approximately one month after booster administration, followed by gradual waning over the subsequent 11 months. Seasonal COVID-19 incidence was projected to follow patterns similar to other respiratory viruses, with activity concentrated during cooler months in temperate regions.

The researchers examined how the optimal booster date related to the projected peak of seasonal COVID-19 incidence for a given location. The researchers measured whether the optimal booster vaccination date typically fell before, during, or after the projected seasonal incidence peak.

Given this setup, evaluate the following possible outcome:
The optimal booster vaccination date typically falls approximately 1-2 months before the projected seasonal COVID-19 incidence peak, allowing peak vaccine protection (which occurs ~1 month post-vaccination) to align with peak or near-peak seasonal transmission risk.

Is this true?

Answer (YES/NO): NO